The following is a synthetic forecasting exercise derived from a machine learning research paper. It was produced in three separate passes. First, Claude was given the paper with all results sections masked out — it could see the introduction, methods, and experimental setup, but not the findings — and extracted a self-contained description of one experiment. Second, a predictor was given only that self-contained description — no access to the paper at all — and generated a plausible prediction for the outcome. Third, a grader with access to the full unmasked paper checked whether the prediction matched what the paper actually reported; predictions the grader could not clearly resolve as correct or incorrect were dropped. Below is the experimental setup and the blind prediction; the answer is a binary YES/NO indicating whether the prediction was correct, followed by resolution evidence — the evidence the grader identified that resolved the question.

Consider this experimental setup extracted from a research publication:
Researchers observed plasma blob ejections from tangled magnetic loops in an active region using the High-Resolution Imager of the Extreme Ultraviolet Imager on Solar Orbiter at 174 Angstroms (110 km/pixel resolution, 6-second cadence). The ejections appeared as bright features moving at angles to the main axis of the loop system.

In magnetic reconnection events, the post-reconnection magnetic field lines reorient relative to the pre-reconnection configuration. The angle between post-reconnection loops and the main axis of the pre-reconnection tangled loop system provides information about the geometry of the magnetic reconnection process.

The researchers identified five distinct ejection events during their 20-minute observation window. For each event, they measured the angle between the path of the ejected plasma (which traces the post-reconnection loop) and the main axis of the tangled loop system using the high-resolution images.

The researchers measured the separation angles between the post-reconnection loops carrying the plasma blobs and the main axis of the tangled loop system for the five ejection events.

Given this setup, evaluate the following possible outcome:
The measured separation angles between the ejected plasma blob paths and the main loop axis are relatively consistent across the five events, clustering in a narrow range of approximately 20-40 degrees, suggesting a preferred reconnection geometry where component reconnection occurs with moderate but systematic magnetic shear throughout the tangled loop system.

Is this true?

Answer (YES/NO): YES